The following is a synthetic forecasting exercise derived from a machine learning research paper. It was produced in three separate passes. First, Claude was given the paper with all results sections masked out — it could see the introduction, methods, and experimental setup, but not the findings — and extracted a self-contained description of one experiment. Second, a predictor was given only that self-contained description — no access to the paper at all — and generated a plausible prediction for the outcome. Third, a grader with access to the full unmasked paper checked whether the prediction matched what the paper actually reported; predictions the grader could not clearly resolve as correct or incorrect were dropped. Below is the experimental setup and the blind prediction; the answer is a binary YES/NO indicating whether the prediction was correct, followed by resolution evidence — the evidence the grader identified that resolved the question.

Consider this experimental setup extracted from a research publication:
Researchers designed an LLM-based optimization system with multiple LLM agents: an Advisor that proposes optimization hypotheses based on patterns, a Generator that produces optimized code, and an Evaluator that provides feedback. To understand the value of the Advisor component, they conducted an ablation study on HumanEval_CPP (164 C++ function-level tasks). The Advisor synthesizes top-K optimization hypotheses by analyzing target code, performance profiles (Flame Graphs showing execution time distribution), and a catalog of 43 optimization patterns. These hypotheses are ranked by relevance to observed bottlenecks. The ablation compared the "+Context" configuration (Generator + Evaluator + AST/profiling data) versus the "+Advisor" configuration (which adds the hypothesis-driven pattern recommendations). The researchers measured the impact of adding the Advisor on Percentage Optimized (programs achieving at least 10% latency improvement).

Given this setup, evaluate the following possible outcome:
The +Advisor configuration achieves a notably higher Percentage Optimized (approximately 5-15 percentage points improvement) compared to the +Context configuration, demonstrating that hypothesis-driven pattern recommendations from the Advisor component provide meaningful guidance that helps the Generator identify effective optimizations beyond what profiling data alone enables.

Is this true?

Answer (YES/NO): NO